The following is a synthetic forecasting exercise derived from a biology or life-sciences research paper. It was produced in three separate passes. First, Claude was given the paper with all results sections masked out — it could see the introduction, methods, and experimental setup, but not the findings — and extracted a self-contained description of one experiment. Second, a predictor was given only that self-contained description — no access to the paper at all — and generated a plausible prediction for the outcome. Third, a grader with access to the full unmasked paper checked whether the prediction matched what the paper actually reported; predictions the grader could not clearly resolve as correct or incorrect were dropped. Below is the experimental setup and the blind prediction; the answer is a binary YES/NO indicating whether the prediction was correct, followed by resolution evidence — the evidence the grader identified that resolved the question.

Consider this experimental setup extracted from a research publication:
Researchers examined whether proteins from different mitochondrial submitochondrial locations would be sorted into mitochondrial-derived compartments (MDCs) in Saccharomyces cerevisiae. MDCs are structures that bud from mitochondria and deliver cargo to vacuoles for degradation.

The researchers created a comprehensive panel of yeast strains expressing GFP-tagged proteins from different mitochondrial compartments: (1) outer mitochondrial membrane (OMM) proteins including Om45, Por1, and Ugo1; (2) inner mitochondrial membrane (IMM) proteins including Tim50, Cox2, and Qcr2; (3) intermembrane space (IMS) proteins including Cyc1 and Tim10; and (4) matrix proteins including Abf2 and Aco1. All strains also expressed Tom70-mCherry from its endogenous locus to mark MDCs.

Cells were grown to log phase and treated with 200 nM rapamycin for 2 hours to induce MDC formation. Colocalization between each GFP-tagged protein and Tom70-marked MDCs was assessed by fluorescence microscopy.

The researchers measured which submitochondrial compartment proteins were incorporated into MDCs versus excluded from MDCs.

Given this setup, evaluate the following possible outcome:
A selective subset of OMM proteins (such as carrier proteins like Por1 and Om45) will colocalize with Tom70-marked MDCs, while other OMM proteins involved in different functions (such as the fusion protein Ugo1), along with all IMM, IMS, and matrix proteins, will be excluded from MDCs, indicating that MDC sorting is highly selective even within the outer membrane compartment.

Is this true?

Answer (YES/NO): NO